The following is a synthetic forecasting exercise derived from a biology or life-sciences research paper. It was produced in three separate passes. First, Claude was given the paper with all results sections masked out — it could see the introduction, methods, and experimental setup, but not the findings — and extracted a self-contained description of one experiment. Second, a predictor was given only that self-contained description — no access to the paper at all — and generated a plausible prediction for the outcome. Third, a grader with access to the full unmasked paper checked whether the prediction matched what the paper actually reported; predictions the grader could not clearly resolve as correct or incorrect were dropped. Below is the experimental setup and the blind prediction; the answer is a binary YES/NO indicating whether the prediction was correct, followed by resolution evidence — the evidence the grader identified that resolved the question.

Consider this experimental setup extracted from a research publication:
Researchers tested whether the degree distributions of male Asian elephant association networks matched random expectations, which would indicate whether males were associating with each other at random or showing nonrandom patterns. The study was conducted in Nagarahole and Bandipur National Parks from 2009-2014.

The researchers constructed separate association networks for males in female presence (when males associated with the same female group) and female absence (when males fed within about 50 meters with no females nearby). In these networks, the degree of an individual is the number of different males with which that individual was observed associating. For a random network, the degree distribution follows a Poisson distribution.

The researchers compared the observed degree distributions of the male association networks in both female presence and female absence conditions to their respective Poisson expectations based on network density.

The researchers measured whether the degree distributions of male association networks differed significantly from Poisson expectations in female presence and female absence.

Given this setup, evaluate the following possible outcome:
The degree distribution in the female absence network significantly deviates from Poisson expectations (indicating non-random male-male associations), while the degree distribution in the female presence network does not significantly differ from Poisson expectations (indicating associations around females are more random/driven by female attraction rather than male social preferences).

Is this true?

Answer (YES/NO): YES